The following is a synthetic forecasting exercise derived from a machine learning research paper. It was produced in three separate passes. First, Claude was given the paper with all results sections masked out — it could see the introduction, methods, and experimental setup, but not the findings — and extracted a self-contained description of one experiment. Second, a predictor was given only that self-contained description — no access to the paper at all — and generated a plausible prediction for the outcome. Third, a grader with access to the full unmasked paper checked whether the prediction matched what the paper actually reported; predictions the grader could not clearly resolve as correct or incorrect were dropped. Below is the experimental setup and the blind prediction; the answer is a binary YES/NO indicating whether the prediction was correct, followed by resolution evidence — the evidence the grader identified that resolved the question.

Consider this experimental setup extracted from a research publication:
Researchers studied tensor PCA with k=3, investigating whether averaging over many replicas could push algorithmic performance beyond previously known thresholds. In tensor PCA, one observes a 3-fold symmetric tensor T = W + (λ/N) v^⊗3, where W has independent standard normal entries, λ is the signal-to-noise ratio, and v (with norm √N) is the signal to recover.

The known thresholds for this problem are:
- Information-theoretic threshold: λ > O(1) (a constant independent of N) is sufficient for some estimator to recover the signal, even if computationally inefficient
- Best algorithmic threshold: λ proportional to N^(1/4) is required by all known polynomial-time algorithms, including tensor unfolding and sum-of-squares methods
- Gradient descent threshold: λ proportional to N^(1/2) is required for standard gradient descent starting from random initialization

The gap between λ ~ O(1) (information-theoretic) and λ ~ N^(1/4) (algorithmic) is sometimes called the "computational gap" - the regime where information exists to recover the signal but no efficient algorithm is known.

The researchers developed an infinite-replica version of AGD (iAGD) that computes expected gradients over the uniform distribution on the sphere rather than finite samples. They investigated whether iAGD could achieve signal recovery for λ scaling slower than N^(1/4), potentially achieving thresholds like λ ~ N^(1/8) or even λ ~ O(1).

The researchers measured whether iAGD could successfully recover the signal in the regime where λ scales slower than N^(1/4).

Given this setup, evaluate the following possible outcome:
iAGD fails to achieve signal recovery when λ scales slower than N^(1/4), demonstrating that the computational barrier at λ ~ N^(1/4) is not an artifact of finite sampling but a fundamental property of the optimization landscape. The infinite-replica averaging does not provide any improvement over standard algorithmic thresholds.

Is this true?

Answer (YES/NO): NO